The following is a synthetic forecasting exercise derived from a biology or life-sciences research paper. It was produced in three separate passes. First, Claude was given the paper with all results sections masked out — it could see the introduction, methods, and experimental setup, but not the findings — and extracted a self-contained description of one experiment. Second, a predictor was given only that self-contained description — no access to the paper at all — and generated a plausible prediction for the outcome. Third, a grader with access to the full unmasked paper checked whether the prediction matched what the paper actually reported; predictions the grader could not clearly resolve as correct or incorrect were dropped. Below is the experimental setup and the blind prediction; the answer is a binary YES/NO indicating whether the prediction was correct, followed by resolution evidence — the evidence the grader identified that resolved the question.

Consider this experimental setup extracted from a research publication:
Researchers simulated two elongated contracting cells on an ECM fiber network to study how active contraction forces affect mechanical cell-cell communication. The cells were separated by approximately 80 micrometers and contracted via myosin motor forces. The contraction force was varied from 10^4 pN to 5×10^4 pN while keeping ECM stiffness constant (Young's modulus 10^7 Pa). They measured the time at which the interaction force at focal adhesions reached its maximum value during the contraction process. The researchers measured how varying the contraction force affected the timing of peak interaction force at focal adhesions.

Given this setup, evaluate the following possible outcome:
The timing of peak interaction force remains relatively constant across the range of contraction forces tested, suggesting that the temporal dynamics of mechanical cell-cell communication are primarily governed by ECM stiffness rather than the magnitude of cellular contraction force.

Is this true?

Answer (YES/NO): YES